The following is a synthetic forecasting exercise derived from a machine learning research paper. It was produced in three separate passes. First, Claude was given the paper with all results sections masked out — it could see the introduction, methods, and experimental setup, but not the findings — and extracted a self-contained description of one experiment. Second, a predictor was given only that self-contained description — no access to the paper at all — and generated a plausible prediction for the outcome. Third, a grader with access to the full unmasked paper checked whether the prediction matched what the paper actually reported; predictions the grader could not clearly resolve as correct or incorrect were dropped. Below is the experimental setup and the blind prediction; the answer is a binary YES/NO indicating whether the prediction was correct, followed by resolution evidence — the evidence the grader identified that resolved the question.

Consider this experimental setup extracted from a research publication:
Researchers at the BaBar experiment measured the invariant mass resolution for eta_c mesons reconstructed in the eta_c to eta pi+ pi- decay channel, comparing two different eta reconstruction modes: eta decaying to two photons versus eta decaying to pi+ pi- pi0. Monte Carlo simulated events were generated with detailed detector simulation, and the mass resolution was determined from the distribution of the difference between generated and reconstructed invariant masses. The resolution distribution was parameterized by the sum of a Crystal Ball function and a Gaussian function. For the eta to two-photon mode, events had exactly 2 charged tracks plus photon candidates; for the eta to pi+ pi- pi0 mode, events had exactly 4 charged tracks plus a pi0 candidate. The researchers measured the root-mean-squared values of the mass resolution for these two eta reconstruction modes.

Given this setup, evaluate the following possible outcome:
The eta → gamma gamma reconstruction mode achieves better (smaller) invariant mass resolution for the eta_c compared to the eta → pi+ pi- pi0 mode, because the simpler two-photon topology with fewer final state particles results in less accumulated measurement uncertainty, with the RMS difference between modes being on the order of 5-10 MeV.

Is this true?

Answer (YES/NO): NO